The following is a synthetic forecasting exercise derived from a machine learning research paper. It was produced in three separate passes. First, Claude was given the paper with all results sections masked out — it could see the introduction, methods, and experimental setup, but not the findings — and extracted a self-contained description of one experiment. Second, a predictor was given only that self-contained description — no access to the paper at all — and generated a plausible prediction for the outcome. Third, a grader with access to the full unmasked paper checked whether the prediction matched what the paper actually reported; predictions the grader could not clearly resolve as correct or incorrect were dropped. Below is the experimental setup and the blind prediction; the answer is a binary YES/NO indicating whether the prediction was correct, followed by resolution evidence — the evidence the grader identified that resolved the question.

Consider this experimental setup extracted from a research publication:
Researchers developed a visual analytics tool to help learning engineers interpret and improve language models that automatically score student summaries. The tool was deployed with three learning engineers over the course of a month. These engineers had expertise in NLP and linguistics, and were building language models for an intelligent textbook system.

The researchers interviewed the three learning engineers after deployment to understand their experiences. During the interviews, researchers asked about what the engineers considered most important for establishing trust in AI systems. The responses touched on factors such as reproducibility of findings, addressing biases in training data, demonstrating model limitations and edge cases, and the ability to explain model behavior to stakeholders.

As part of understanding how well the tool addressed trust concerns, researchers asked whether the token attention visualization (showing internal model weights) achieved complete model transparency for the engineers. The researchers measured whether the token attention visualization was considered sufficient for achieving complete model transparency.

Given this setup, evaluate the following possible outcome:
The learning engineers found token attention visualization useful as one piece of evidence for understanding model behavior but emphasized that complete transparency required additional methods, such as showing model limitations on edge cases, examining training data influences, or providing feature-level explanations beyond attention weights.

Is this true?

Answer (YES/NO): NO